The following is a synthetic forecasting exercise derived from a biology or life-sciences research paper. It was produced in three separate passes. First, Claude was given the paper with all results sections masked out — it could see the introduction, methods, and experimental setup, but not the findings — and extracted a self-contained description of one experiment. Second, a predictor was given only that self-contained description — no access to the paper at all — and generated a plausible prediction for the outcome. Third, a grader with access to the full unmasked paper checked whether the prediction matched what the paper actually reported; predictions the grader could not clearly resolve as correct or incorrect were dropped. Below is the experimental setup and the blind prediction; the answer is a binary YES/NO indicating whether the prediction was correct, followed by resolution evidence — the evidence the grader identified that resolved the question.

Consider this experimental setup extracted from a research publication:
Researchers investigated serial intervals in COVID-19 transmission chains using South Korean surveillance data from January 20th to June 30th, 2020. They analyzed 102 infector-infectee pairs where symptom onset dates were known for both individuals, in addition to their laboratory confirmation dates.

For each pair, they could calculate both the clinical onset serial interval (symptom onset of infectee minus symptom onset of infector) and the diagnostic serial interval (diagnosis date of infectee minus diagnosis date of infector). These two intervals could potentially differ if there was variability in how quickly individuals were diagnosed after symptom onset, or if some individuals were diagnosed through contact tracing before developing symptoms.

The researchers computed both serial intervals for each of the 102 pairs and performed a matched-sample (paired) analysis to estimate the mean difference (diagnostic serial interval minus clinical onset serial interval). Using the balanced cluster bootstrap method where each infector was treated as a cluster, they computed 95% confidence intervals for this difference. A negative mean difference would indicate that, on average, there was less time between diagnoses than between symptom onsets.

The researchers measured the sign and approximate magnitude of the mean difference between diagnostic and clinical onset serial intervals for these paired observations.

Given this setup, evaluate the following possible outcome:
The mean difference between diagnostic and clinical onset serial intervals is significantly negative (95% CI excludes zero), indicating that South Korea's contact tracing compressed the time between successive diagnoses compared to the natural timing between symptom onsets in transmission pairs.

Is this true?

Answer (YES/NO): YES